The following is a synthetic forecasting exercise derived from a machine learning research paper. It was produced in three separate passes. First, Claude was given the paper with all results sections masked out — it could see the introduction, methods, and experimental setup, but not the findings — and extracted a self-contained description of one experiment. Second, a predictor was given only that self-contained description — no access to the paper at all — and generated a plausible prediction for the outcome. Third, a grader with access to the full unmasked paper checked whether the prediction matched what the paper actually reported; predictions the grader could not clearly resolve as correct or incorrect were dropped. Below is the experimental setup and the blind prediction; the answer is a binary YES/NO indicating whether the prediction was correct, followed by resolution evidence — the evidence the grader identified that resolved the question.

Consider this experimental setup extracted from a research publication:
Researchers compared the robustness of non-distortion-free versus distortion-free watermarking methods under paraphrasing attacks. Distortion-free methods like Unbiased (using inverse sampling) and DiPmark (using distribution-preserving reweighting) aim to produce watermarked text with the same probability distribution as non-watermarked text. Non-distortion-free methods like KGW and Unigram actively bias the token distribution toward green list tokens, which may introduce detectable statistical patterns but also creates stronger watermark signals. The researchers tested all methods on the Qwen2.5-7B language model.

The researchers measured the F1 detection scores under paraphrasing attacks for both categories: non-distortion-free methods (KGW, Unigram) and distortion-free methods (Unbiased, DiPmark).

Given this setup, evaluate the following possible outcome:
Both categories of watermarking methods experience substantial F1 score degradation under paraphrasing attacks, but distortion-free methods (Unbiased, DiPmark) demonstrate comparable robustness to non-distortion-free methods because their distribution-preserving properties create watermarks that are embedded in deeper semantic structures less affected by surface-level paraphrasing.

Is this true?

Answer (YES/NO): NO